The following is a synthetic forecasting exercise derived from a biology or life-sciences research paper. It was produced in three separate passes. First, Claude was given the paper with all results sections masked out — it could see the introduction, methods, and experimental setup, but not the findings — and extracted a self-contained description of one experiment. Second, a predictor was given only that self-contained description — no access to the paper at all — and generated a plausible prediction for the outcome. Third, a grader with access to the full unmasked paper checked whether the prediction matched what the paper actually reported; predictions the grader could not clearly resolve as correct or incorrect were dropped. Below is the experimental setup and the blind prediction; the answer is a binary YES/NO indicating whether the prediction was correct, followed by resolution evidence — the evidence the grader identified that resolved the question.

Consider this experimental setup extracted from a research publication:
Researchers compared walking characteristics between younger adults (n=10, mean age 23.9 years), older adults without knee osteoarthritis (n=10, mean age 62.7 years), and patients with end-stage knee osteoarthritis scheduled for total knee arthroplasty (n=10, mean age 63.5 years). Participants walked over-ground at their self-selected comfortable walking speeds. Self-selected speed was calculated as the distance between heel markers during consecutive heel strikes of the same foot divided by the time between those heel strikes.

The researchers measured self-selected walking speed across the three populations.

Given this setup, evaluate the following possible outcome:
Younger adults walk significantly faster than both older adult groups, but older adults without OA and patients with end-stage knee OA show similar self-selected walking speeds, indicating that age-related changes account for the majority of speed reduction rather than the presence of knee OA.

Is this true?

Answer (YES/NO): NO